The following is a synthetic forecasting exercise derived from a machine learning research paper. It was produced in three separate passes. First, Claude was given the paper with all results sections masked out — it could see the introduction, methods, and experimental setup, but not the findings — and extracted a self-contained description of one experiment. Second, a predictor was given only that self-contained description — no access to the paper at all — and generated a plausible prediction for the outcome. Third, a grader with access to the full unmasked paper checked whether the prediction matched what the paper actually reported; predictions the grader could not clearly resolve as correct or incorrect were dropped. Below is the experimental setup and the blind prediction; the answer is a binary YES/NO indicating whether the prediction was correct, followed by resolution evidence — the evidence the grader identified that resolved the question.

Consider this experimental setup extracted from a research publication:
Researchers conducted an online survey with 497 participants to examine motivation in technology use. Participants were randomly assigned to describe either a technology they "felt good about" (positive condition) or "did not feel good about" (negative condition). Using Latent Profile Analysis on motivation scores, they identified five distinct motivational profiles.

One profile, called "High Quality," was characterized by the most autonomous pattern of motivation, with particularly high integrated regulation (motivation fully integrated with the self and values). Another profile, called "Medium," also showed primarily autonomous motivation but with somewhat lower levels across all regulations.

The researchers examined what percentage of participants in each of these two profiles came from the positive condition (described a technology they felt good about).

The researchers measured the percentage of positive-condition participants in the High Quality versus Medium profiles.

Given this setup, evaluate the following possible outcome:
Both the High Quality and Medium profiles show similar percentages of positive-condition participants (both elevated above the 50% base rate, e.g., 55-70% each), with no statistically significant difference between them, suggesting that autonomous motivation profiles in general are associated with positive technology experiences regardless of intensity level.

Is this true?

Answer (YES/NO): NO